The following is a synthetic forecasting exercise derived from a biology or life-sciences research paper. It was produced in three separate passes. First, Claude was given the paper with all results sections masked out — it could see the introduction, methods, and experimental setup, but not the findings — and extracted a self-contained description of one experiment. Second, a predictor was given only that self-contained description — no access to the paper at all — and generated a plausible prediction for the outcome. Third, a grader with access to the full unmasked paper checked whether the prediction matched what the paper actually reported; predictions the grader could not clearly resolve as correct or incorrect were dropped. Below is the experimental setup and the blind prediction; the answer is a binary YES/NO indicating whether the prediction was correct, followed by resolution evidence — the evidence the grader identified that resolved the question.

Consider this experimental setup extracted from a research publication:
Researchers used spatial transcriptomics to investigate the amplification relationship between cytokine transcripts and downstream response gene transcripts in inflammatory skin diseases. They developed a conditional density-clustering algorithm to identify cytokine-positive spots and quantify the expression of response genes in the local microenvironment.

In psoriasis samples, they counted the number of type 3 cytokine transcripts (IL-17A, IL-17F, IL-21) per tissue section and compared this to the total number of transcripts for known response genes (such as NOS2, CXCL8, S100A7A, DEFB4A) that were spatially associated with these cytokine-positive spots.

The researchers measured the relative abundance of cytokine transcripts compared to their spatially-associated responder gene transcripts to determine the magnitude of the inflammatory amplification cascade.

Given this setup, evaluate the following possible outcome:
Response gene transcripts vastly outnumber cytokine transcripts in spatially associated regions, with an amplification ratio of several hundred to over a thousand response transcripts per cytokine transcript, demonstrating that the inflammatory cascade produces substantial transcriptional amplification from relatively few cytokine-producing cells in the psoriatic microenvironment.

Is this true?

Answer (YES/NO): YES